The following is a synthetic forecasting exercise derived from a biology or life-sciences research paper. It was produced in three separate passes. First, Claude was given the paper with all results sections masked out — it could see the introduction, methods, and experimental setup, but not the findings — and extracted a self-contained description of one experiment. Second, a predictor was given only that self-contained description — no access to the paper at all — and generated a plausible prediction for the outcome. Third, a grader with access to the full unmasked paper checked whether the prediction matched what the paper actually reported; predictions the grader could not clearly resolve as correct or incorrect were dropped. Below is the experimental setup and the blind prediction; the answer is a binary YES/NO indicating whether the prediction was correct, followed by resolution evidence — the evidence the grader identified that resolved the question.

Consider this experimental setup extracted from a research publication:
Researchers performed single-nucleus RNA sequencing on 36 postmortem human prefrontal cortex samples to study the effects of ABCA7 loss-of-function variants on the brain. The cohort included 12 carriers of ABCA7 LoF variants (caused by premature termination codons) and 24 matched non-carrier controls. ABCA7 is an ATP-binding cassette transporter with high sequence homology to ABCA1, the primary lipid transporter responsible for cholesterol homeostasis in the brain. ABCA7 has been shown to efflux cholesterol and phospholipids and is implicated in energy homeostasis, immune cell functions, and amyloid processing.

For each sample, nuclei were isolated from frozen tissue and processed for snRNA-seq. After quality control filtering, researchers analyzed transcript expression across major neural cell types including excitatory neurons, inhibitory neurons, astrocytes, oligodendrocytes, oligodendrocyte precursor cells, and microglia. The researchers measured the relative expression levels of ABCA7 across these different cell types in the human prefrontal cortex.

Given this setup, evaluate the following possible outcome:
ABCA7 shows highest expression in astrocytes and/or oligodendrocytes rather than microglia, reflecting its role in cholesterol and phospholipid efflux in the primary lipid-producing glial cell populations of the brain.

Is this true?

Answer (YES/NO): NO